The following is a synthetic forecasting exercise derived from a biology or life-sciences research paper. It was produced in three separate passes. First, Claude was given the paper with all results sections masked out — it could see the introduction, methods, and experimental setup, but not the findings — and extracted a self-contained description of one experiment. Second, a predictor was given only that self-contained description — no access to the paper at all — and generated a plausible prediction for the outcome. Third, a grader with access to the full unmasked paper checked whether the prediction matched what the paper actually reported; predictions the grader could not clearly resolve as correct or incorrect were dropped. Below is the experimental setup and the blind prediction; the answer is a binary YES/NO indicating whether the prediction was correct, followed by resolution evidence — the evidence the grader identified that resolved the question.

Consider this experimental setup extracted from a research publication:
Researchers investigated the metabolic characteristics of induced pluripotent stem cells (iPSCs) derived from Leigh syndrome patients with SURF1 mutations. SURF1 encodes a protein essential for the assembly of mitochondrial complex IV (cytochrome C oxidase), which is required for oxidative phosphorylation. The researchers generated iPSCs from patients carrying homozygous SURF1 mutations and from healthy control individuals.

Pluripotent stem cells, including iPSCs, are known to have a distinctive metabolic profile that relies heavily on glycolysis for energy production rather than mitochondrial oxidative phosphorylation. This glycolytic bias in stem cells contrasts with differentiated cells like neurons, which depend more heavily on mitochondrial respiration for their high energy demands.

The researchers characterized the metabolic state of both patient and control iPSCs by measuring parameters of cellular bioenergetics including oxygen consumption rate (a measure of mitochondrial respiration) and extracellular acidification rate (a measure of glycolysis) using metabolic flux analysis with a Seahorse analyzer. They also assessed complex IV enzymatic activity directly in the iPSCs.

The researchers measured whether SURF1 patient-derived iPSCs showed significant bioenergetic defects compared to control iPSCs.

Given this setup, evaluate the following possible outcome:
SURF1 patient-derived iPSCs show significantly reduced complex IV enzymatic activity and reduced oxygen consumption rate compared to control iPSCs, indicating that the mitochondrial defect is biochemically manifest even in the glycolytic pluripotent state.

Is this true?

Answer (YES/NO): NO